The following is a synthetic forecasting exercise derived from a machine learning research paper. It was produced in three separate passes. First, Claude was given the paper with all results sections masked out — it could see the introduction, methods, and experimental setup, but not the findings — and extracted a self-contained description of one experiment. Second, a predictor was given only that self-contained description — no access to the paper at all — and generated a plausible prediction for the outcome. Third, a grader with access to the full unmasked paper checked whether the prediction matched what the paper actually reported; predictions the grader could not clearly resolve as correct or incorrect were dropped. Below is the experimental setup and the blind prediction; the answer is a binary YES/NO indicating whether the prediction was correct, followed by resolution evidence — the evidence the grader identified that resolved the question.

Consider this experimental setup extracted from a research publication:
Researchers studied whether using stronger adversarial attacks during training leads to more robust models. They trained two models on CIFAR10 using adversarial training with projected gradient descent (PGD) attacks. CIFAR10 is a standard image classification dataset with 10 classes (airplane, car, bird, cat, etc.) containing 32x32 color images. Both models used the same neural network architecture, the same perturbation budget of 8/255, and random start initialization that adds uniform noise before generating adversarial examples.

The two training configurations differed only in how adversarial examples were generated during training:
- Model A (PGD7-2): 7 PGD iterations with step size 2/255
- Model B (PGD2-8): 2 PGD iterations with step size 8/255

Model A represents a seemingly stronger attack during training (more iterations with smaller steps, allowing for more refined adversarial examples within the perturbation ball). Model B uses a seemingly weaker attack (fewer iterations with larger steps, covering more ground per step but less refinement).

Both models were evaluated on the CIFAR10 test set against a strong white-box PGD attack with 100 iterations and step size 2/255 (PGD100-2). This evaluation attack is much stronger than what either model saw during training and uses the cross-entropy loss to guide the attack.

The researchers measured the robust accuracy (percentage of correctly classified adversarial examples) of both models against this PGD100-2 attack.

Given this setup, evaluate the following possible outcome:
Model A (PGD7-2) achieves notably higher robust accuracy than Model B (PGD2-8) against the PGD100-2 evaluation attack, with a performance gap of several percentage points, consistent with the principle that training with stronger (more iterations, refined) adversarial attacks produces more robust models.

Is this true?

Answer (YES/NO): NO